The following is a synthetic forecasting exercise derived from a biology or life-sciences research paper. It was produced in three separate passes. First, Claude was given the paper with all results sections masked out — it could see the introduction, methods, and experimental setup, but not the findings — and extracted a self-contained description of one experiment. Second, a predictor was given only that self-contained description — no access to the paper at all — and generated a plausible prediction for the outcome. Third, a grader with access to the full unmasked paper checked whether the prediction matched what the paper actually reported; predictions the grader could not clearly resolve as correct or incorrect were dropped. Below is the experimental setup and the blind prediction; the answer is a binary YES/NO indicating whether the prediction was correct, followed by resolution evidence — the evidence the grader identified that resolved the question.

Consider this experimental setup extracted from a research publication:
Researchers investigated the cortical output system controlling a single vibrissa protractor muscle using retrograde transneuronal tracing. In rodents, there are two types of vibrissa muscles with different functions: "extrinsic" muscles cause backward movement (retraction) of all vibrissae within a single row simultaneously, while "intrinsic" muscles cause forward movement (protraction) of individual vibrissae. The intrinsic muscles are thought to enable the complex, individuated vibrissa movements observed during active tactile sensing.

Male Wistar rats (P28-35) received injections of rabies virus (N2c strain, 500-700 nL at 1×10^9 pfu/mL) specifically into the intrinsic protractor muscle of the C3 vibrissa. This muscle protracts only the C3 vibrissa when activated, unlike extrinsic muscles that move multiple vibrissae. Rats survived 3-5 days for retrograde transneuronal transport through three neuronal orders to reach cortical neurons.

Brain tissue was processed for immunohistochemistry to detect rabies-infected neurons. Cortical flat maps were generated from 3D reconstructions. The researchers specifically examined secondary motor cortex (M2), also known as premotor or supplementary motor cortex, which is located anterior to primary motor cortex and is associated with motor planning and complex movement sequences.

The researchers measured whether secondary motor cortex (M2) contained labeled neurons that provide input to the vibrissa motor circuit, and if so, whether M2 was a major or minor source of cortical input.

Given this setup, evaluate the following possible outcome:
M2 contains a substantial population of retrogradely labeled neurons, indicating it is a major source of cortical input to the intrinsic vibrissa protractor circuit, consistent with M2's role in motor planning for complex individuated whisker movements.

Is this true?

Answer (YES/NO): NO